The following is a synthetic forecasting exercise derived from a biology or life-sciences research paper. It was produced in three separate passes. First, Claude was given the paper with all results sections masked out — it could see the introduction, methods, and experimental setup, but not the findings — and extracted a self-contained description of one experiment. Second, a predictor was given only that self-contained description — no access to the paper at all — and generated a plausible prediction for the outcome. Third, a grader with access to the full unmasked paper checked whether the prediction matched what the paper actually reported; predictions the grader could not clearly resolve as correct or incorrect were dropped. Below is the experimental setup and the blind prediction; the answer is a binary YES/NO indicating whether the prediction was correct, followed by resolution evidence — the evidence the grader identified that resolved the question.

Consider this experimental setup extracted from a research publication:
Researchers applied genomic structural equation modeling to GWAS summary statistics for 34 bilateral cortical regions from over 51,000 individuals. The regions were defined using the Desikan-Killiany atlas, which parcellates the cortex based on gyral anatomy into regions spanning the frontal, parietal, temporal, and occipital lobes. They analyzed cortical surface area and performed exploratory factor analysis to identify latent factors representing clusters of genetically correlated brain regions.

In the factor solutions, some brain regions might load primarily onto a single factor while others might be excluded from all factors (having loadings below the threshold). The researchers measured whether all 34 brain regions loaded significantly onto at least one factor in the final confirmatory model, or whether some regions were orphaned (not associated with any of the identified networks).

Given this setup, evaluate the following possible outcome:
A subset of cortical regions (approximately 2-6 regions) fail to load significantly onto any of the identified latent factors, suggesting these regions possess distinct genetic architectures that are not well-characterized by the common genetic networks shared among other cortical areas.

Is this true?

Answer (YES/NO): NO